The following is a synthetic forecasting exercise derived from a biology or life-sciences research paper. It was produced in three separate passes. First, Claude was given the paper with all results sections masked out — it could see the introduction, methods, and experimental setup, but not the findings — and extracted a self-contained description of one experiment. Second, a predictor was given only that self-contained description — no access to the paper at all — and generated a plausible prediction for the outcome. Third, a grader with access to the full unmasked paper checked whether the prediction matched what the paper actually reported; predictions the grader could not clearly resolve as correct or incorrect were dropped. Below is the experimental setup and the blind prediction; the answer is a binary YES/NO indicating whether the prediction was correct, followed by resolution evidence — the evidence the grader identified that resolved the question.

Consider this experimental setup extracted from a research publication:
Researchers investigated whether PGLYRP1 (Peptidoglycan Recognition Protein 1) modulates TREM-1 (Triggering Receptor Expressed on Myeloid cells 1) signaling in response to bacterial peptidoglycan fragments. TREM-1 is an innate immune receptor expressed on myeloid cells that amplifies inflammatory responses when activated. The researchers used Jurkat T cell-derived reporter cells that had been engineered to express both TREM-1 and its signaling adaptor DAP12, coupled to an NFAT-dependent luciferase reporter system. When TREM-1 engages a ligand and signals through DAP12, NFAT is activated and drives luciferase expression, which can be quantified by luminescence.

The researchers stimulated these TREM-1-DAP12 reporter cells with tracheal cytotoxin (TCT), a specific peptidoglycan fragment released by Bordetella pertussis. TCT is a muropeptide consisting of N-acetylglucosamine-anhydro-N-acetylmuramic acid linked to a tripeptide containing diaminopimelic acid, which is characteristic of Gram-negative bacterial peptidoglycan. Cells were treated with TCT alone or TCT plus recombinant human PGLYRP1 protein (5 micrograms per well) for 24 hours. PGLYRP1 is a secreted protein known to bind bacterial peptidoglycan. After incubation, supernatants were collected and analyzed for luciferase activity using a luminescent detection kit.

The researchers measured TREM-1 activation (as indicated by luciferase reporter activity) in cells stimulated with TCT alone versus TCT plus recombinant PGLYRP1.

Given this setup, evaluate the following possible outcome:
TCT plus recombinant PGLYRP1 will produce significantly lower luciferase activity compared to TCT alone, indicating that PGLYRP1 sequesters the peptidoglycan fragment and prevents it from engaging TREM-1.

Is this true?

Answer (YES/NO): NO